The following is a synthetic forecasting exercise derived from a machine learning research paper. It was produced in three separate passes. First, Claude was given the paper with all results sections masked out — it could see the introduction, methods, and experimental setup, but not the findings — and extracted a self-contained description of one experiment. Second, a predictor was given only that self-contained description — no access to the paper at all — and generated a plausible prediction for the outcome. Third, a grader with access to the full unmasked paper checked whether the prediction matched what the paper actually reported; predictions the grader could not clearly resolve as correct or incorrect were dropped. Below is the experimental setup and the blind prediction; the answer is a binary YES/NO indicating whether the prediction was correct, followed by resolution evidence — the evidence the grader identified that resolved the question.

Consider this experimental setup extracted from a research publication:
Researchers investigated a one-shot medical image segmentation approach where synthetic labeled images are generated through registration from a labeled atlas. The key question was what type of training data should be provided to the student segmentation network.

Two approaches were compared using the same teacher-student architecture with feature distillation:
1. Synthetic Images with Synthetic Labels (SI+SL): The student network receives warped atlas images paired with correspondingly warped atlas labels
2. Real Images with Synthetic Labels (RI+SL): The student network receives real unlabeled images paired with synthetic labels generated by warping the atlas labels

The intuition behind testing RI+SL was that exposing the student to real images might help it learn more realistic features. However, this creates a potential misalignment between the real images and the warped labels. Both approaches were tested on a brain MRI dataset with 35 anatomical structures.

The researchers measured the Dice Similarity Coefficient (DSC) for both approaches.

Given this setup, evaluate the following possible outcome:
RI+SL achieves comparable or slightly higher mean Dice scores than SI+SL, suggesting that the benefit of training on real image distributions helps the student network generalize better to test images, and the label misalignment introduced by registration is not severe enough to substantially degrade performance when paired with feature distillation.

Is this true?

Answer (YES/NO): NO